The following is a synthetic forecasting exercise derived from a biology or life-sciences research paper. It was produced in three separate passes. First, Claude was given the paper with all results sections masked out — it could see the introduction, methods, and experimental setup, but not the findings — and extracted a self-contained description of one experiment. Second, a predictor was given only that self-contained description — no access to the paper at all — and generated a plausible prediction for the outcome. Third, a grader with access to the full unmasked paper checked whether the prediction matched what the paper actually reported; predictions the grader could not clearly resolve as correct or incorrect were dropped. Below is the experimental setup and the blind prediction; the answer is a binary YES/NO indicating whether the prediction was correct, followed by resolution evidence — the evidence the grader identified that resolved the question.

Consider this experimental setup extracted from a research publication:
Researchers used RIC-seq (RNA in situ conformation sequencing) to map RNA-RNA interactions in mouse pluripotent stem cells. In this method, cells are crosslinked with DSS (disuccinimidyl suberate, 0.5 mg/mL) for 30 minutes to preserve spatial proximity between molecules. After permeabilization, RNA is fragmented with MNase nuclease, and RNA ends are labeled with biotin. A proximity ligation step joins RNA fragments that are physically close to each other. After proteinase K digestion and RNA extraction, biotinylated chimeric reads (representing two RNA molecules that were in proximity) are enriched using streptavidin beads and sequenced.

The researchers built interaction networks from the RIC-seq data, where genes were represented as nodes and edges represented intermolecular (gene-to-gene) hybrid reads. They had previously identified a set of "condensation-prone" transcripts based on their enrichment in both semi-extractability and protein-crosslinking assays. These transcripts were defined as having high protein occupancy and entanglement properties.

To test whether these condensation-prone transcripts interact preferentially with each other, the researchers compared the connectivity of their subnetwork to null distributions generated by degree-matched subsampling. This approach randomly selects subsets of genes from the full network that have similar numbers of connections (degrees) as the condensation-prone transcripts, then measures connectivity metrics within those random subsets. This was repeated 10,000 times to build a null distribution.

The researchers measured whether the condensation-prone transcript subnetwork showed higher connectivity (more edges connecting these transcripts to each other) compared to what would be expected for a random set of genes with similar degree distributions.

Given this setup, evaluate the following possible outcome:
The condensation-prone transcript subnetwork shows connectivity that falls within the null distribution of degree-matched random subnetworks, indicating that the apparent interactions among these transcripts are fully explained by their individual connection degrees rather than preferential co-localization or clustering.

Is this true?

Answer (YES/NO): NO